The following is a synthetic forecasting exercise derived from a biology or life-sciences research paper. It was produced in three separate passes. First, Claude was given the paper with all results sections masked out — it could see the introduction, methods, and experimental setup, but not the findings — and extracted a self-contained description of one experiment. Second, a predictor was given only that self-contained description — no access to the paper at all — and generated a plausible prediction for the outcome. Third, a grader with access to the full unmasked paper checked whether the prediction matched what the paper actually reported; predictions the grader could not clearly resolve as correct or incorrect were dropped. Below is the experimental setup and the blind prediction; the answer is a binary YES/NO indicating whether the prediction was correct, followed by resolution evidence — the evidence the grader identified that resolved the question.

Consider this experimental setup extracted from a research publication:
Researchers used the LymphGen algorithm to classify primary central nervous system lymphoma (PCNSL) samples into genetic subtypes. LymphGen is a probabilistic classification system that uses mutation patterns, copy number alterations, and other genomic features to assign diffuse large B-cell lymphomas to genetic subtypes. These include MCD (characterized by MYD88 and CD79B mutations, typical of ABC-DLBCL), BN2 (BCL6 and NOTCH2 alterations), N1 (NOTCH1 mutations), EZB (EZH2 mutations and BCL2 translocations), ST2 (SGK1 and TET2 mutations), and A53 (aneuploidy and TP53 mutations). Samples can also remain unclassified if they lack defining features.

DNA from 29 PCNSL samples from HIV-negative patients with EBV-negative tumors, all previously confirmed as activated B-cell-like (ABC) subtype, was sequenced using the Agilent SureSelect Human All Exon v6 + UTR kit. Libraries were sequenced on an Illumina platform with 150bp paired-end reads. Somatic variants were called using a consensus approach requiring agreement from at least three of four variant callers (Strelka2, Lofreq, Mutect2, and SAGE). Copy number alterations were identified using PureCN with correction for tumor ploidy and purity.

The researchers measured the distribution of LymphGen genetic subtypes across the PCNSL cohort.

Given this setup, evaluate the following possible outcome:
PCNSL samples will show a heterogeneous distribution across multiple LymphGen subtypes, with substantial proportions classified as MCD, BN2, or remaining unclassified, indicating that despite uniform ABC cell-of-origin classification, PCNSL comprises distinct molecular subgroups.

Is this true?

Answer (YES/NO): NO